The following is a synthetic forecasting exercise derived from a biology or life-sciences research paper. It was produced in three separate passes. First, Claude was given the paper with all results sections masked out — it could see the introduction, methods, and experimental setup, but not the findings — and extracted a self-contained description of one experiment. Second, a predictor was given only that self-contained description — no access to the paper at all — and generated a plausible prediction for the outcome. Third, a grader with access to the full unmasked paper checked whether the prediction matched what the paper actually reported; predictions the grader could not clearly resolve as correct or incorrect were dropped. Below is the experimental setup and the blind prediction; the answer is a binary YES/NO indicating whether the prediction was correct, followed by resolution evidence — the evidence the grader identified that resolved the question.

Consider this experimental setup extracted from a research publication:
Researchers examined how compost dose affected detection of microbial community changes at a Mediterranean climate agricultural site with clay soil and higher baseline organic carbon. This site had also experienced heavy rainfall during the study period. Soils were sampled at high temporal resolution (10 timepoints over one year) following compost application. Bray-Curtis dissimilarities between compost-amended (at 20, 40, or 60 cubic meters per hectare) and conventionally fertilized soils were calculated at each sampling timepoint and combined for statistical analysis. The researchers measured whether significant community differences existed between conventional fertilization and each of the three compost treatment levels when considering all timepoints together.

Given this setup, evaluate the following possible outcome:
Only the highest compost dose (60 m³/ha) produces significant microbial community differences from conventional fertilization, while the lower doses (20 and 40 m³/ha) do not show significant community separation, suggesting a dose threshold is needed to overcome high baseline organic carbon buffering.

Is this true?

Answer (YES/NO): YES